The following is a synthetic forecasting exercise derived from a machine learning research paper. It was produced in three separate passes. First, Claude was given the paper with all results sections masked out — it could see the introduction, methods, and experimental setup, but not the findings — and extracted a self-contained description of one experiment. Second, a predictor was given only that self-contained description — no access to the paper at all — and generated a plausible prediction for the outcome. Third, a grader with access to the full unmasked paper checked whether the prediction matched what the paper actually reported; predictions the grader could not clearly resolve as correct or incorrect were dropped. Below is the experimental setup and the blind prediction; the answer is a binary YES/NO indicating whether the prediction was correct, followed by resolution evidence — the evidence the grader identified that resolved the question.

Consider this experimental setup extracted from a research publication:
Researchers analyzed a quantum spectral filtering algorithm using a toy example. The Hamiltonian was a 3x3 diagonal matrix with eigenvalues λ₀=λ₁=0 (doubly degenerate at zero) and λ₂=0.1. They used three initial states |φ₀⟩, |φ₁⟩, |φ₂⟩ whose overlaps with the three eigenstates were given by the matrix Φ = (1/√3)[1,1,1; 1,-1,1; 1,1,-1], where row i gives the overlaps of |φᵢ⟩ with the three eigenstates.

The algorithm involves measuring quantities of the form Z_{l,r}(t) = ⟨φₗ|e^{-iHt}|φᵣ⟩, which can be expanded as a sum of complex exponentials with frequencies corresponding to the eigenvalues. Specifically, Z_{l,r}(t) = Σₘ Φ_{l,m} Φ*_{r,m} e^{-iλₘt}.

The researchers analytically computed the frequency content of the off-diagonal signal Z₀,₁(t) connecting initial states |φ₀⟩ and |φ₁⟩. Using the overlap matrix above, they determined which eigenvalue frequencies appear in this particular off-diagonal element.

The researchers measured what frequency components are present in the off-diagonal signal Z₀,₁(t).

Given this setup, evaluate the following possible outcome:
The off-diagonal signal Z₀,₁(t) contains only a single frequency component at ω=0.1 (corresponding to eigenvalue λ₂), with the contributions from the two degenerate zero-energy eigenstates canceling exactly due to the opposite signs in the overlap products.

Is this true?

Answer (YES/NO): YES